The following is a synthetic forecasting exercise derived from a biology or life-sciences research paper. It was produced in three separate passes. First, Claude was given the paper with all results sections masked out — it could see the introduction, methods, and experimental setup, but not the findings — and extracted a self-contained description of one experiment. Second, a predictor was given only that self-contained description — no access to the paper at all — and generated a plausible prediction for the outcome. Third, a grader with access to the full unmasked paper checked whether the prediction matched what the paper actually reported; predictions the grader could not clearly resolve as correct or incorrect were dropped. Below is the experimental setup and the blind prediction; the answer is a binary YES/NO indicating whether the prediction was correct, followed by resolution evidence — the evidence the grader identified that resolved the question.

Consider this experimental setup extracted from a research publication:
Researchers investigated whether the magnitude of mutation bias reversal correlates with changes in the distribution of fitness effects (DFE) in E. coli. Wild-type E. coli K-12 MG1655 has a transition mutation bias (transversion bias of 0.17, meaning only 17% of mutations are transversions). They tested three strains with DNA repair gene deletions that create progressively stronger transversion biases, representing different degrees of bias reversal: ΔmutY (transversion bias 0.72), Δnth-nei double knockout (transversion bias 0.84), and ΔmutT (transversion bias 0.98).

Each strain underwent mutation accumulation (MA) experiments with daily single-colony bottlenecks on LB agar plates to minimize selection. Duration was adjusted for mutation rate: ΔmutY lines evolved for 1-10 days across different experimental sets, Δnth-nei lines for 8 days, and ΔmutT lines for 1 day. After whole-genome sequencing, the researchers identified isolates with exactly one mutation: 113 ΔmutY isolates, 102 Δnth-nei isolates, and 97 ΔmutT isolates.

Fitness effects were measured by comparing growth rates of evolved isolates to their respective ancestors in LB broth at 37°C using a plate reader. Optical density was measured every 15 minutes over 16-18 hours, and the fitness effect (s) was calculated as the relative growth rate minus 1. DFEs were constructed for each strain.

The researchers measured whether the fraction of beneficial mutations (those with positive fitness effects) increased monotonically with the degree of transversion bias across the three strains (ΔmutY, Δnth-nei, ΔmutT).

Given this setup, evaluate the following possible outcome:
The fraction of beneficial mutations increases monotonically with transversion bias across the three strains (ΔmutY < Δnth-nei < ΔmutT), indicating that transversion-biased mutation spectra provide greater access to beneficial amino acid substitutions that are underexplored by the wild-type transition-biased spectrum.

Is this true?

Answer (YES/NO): NO